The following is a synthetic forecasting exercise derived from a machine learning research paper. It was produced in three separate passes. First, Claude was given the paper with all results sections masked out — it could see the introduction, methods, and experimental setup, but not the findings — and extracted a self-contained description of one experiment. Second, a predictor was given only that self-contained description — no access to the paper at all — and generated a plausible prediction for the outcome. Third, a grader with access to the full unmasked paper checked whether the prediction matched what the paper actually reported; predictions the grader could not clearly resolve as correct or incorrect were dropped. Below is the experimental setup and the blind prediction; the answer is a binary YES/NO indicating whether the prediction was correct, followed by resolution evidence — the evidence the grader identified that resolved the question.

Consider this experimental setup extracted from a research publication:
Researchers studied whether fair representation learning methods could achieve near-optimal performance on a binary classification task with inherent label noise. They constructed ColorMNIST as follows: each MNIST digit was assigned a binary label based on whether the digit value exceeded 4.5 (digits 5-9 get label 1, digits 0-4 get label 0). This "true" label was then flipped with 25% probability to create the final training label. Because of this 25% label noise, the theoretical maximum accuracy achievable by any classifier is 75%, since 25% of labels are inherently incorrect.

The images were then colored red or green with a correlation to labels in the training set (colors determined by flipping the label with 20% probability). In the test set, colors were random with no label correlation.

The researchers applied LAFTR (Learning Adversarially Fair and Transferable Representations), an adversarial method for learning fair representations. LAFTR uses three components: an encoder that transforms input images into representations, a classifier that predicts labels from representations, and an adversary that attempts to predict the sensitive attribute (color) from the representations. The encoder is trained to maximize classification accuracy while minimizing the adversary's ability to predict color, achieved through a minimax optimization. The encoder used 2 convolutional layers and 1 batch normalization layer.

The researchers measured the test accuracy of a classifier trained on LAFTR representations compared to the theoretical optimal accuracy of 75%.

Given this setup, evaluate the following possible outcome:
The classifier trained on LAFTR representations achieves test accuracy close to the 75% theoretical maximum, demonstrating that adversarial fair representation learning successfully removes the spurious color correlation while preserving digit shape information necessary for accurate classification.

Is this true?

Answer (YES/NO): YES